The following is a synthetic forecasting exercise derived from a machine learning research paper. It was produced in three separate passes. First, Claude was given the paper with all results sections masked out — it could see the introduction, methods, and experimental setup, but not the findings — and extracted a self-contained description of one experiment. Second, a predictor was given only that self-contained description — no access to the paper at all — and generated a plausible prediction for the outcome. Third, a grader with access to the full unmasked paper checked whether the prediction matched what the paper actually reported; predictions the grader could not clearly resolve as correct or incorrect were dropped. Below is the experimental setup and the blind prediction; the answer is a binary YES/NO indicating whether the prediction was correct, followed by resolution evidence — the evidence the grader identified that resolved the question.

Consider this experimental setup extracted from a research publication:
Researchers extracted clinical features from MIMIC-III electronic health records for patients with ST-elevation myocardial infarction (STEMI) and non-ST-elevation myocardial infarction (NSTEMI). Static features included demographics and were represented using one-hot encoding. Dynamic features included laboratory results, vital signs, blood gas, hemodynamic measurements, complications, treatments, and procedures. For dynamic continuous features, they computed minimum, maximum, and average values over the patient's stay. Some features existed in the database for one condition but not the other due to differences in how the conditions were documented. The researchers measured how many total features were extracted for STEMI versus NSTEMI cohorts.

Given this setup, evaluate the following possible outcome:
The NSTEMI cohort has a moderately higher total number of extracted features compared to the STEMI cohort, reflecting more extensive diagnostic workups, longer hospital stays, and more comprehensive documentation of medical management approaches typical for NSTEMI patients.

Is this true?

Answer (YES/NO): NO